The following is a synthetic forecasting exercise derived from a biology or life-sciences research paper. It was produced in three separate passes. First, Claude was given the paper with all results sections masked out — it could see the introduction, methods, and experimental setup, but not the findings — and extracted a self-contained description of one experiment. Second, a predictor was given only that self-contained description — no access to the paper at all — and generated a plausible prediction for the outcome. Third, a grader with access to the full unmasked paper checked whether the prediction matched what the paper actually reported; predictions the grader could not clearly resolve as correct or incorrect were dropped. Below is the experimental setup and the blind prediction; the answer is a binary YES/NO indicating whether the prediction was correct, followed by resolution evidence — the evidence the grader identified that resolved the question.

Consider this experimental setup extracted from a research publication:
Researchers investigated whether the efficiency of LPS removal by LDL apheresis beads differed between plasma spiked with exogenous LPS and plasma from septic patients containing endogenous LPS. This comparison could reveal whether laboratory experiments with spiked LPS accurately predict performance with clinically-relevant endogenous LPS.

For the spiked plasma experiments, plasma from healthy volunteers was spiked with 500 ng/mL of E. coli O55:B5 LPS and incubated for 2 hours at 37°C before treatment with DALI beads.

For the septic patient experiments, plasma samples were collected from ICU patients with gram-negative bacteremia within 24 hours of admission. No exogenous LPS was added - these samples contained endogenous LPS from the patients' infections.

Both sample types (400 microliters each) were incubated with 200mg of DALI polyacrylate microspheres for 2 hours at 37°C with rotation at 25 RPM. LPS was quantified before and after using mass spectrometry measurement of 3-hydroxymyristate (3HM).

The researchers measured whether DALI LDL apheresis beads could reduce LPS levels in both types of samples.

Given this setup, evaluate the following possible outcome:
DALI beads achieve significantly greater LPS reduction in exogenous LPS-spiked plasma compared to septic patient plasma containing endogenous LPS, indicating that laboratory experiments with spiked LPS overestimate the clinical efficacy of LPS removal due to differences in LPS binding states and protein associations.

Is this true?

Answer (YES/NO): NO